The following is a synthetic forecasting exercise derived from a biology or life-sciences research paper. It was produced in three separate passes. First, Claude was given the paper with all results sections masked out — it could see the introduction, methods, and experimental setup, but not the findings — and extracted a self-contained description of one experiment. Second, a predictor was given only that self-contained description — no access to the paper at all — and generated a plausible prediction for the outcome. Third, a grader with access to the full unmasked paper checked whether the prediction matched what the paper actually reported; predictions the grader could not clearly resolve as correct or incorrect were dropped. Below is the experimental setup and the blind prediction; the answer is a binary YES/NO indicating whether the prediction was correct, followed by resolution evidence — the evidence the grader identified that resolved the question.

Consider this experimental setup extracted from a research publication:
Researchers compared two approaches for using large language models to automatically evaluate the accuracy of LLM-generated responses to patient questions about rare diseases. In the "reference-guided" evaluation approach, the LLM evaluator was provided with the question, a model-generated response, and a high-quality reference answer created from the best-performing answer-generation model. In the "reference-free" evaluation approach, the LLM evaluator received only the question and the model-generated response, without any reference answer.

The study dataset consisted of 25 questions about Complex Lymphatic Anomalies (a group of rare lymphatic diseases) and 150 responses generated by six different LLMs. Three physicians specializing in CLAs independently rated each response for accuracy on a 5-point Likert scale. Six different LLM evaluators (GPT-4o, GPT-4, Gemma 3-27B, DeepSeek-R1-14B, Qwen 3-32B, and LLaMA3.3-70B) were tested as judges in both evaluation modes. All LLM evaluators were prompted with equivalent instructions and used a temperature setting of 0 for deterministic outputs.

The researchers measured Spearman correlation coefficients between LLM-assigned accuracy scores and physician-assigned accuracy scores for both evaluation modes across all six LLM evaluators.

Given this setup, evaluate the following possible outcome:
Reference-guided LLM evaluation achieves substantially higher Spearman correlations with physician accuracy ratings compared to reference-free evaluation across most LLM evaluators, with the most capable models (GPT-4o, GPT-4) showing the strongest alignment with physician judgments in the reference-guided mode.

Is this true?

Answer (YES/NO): YES